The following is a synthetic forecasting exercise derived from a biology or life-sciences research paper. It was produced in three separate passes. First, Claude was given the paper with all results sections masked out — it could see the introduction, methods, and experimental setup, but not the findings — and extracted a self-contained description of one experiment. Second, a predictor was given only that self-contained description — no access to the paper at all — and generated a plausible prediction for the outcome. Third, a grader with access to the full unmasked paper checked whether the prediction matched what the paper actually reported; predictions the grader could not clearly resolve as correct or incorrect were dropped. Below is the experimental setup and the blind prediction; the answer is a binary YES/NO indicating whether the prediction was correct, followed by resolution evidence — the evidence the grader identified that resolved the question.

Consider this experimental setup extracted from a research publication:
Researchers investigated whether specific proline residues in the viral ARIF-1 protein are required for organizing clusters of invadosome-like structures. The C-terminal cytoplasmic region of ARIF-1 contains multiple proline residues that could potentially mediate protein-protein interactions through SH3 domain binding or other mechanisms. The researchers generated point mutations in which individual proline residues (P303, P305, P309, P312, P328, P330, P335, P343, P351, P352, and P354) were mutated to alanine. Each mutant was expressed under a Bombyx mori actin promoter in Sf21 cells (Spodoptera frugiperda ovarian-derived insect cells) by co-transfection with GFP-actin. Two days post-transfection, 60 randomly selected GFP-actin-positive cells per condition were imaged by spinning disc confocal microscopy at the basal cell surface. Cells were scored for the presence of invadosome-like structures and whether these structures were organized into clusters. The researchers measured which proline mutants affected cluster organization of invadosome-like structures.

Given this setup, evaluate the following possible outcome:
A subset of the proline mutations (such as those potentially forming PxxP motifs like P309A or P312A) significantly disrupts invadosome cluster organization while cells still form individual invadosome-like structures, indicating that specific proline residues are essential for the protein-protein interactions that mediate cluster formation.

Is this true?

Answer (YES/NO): NO